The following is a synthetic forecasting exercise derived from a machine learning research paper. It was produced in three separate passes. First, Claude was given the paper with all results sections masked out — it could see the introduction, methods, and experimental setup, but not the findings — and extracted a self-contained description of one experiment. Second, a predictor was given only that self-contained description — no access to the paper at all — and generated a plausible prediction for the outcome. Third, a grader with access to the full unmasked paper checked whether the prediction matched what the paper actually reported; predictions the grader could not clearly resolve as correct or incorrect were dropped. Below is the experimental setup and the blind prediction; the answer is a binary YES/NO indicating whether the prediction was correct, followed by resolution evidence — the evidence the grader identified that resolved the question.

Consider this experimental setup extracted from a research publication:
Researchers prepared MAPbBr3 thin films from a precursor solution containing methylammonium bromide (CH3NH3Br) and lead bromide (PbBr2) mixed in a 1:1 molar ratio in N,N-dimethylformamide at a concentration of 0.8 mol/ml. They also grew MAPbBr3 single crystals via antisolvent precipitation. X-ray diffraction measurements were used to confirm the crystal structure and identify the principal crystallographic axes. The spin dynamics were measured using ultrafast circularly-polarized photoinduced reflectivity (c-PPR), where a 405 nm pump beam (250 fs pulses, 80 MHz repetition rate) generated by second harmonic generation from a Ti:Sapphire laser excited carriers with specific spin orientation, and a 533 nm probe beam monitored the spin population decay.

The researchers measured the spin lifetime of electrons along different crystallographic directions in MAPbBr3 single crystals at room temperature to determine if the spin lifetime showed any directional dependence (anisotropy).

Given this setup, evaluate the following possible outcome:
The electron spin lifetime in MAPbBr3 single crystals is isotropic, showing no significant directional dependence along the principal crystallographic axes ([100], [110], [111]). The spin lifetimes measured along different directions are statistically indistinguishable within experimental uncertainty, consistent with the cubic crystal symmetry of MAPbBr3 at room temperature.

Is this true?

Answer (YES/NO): NO